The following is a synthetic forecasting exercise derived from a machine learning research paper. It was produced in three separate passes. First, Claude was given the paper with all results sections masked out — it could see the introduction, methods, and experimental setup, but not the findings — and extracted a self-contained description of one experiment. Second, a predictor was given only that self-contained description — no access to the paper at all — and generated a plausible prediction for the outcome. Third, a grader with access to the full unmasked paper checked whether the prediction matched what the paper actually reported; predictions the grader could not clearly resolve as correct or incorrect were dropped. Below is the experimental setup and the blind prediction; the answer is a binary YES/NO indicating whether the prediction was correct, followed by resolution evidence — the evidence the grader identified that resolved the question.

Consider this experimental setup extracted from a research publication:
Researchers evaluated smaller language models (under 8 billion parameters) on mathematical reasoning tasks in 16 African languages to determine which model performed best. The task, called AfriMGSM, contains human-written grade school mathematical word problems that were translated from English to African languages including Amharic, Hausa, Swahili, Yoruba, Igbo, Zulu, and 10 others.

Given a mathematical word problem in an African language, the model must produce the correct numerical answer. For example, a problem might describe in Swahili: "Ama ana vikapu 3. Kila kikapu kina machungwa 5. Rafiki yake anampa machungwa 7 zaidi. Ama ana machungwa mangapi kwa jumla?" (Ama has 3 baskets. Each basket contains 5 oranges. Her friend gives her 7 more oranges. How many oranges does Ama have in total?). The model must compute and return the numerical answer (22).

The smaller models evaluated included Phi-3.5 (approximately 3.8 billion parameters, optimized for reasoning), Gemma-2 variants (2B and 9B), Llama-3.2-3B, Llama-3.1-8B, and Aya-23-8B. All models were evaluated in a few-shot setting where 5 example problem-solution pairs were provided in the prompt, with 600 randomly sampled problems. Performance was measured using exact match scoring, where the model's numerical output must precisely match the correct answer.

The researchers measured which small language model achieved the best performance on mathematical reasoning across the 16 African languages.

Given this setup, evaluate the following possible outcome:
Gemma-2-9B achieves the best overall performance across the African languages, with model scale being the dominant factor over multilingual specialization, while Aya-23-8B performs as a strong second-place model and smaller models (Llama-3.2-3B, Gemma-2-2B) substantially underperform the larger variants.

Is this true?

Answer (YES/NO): NO